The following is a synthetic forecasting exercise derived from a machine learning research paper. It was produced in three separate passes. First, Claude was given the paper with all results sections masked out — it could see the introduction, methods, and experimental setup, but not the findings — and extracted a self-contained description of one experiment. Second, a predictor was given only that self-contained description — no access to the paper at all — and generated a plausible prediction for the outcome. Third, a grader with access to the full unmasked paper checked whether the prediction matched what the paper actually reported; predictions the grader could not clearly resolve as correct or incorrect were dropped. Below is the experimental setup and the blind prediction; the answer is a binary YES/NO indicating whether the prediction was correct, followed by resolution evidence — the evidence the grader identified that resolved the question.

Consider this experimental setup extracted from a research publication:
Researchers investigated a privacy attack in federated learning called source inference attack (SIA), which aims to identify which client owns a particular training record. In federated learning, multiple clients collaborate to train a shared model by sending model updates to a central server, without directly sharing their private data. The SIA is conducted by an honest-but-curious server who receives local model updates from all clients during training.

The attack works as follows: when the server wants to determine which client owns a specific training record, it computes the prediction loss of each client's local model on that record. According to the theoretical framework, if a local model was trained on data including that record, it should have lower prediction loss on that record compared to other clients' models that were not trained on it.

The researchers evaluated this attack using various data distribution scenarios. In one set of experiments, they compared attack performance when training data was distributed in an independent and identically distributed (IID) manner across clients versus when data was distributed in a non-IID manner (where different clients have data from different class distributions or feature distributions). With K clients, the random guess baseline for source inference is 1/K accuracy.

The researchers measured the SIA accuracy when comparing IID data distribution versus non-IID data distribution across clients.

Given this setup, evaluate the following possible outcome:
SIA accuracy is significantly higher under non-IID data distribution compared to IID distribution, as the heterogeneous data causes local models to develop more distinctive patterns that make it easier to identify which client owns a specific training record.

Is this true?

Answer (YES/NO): YES